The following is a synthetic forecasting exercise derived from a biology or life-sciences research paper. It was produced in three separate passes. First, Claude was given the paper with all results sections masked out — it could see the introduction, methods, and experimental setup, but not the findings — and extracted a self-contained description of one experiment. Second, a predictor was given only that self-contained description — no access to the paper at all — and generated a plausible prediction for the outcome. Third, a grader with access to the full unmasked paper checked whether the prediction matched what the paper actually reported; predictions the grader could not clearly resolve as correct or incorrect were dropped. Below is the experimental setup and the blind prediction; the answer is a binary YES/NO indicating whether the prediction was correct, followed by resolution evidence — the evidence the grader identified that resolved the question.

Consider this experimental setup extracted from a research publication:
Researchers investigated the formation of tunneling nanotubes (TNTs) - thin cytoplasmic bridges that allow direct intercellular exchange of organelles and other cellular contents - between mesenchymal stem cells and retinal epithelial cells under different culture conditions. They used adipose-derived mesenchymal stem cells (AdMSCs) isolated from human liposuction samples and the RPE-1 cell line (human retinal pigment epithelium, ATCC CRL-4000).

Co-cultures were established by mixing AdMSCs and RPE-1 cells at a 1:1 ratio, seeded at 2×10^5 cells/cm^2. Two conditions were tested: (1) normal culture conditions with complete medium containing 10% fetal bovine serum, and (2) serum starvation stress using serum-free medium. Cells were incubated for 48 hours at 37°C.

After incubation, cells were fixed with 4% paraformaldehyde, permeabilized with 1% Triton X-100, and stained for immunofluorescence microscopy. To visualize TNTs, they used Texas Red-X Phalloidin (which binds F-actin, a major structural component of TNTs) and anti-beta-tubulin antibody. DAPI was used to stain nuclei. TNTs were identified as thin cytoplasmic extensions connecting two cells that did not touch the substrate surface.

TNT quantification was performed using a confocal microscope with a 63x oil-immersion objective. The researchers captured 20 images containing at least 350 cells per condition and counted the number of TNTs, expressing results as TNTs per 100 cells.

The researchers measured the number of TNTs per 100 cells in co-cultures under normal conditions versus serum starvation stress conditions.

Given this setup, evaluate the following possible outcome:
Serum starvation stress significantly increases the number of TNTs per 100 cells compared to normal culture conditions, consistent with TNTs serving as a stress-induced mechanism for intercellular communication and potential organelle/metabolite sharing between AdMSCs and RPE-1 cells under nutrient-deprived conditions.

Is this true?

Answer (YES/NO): YES